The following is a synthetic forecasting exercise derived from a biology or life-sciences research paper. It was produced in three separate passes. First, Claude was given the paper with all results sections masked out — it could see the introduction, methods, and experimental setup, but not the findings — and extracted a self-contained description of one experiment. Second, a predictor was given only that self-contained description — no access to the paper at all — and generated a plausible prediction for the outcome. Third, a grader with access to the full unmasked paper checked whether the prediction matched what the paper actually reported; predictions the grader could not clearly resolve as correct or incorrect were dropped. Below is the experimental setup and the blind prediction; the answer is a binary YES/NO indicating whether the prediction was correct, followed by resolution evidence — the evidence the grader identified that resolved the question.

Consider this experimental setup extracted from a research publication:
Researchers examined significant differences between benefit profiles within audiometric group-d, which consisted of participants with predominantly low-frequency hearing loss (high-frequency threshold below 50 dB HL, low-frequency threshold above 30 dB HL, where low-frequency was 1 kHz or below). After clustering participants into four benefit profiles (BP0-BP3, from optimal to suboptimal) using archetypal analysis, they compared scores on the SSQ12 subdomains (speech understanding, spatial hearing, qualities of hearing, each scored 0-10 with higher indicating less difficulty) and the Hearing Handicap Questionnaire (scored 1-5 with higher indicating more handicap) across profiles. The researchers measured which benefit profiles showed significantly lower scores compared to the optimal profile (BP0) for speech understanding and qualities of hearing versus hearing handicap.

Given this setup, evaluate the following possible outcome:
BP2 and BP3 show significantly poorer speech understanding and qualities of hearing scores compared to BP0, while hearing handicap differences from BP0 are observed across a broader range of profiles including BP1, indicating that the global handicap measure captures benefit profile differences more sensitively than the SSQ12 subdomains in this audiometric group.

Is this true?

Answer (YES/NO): NO